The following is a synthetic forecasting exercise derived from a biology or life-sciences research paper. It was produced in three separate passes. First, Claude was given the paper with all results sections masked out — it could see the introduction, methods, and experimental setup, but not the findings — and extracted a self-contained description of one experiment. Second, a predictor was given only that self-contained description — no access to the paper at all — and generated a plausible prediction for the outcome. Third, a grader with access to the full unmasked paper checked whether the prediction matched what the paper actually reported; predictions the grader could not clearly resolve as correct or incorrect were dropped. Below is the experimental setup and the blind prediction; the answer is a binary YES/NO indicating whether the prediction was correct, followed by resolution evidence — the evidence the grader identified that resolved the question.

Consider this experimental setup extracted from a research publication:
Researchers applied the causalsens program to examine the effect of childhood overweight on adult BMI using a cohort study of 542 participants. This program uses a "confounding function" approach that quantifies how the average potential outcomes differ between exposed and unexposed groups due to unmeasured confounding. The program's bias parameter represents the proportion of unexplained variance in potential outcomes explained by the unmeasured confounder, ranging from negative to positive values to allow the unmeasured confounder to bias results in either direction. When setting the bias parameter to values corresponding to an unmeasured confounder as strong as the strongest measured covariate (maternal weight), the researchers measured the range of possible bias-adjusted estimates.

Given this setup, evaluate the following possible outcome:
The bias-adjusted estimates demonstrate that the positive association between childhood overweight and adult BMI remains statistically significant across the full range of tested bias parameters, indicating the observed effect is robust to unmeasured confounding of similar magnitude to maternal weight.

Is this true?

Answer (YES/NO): NO